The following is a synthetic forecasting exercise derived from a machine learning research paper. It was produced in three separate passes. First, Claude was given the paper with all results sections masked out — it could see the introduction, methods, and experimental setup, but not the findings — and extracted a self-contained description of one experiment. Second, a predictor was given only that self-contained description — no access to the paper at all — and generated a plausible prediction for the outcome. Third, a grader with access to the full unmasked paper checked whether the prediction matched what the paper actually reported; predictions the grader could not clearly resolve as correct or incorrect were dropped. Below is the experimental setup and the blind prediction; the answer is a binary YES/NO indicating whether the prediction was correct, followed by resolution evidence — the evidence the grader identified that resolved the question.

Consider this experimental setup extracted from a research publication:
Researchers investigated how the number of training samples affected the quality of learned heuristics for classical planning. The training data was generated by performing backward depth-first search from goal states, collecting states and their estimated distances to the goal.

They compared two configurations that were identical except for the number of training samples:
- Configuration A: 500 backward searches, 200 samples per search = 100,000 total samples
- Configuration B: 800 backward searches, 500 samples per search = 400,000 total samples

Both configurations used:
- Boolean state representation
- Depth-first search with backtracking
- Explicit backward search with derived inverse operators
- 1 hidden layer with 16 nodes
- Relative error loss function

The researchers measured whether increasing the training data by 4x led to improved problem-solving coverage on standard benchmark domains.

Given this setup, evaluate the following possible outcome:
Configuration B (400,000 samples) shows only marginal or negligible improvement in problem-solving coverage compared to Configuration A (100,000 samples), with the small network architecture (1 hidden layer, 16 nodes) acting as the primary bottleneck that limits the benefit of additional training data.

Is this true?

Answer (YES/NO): NO